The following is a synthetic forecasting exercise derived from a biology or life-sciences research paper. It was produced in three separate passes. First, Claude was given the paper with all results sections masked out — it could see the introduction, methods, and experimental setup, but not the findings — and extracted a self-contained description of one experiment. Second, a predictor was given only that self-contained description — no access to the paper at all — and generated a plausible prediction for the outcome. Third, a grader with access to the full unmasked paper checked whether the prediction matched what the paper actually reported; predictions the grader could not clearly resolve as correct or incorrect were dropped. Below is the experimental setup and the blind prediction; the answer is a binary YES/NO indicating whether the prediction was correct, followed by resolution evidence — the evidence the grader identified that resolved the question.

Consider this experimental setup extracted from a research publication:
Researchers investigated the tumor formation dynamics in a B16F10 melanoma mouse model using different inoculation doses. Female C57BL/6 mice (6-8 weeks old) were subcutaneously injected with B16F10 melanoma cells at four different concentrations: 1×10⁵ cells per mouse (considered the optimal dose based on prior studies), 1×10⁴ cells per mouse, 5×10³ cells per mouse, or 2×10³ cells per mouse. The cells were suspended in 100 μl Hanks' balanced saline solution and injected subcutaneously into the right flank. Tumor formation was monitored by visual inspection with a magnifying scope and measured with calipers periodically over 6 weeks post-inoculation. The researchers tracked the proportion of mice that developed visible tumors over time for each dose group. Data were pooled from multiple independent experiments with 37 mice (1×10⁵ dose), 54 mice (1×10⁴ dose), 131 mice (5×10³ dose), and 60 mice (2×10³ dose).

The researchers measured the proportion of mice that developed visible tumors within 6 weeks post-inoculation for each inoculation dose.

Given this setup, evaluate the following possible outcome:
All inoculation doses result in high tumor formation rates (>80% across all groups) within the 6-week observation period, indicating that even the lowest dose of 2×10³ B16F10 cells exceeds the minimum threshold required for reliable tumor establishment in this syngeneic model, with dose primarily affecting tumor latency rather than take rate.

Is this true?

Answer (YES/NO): NO